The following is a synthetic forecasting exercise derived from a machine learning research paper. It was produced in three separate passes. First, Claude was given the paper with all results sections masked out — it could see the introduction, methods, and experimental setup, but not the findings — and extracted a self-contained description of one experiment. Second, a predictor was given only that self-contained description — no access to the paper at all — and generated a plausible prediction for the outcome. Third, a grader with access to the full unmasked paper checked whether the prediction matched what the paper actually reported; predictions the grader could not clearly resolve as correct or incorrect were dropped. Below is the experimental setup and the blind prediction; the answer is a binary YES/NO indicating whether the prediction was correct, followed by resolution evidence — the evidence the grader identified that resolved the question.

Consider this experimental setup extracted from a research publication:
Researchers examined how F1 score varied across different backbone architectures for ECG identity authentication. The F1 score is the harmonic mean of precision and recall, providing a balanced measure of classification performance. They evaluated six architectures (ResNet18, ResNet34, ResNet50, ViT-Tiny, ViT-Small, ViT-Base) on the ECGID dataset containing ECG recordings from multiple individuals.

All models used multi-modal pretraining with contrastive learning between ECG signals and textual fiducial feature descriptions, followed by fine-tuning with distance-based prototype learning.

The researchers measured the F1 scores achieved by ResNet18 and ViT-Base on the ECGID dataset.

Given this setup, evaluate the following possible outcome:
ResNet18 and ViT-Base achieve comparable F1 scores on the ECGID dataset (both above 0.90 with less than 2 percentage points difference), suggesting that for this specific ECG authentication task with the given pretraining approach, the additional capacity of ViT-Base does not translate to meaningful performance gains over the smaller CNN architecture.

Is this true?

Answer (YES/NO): NO